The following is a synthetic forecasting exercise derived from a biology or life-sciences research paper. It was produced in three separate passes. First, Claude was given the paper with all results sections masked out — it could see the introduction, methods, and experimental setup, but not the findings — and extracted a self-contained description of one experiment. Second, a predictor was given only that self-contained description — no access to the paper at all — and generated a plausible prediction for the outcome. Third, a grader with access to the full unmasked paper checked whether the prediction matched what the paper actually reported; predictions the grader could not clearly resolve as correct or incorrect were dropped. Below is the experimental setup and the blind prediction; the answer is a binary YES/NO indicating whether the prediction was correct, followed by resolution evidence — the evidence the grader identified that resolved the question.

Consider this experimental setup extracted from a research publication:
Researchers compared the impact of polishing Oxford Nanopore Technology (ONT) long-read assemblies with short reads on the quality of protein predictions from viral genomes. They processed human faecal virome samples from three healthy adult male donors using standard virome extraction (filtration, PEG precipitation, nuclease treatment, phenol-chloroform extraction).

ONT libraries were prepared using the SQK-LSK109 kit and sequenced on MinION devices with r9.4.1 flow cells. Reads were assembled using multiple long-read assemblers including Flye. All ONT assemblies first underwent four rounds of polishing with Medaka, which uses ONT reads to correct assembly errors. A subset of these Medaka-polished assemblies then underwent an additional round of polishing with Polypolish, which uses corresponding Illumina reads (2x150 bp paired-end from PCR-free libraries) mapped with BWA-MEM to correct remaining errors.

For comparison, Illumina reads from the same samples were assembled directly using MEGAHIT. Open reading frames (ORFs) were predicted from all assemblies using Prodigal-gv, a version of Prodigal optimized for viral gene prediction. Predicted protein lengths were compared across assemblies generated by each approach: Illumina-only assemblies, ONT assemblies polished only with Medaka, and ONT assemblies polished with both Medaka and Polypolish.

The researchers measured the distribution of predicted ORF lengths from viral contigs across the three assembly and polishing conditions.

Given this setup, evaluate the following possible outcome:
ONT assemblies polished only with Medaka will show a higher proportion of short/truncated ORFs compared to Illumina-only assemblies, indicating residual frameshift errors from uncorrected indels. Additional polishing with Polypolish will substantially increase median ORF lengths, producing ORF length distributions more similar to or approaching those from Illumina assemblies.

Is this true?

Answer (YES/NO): NO